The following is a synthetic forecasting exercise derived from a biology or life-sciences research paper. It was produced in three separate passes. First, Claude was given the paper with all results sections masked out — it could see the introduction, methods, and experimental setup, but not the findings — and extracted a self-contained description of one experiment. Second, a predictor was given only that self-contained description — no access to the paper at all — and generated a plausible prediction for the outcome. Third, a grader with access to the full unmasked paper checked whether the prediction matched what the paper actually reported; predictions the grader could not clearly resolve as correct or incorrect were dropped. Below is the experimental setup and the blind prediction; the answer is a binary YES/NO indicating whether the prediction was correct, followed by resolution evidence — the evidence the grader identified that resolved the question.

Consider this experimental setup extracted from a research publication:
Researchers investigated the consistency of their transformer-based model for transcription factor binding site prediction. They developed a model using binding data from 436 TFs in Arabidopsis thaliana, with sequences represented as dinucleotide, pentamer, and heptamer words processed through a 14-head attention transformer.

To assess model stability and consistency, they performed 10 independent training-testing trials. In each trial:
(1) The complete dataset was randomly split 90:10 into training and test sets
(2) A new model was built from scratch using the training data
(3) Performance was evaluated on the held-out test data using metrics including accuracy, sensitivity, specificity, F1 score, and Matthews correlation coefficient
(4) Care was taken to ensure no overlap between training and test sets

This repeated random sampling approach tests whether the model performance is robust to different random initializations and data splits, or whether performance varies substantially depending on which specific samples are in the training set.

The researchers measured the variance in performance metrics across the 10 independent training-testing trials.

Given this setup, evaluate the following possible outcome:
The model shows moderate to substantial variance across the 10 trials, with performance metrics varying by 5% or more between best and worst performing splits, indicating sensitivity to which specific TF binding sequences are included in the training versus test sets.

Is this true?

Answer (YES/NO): NO